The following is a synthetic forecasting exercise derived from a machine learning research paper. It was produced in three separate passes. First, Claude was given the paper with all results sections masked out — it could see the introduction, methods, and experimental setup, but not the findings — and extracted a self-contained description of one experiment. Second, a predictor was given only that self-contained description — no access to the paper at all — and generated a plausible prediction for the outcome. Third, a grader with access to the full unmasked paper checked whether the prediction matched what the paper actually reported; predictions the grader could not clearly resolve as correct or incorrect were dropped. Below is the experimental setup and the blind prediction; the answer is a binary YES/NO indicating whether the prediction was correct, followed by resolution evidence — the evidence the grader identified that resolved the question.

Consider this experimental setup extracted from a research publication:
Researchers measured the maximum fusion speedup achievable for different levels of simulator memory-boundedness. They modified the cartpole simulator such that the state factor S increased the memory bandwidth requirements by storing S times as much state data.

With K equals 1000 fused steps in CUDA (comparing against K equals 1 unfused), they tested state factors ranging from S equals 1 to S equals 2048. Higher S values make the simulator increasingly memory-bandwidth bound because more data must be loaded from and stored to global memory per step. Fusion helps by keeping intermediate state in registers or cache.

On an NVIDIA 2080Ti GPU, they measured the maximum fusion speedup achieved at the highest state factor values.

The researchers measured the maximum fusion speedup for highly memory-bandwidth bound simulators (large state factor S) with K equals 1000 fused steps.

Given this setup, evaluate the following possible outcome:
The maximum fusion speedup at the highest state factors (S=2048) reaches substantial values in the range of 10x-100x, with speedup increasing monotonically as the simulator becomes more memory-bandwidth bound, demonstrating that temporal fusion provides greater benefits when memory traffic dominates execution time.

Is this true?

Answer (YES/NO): NO